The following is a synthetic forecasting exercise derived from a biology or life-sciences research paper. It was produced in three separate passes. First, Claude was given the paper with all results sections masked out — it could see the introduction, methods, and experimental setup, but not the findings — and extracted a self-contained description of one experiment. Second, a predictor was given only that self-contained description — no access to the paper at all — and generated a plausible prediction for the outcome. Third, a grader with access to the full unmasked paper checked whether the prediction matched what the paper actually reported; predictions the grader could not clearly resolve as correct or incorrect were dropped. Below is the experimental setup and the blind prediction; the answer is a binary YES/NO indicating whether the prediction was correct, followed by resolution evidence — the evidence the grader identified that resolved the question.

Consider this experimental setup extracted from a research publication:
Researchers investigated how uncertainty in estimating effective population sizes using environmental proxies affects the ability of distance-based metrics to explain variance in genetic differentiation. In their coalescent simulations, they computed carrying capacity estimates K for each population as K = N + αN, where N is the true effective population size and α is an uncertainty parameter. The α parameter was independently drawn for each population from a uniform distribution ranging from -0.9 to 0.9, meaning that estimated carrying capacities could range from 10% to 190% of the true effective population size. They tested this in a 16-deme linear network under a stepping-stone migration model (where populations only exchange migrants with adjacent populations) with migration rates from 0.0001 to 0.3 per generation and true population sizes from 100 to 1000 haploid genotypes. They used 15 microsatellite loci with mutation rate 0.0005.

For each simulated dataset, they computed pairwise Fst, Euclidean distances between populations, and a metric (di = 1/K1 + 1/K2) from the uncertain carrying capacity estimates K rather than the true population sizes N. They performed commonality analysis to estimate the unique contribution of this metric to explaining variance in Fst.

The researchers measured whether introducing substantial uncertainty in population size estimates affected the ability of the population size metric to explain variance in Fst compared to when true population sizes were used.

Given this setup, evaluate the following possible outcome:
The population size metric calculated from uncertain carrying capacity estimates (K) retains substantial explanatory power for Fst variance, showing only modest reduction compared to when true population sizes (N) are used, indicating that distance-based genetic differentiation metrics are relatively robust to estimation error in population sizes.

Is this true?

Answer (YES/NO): NO